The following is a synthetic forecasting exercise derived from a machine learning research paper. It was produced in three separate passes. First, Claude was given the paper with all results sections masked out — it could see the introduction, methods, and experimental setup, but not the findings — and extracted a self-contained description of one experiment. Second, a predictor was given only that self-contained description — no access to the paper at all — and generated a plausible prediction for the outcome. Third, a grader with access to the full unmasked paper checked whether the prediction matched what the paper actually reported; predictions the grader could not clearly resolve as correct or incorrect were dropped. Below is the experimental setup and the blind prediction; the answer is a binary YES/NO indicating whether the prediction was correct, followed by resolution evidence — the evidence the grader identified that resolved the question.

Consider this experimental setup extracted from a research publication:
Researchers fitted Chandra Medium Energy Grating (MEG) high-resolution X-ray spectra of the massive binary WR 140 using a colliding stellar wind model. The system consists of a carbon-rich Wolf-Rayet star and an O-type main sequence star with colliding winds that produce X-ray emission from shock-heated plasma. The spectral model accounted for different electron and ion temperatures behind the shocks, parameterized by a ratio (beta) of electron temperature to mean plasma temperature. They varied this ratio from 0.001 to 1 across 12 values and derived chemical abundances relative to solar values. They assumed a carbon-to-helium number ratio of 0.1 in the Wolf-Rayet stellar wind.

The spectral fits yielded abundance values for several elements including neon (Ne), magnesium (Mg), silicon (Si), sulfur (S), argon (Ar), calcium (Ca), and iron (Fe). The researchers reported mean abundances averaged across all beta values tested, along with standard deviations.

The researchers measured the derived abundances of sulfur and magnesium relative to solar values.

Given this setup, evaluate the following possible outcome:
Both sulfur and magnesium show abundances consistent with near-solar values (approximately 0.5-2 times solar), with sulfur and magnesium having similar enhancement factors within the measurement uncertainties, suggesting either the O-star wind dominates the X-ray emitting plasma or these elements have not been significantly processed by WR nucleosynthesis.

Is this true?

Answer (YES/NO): NO